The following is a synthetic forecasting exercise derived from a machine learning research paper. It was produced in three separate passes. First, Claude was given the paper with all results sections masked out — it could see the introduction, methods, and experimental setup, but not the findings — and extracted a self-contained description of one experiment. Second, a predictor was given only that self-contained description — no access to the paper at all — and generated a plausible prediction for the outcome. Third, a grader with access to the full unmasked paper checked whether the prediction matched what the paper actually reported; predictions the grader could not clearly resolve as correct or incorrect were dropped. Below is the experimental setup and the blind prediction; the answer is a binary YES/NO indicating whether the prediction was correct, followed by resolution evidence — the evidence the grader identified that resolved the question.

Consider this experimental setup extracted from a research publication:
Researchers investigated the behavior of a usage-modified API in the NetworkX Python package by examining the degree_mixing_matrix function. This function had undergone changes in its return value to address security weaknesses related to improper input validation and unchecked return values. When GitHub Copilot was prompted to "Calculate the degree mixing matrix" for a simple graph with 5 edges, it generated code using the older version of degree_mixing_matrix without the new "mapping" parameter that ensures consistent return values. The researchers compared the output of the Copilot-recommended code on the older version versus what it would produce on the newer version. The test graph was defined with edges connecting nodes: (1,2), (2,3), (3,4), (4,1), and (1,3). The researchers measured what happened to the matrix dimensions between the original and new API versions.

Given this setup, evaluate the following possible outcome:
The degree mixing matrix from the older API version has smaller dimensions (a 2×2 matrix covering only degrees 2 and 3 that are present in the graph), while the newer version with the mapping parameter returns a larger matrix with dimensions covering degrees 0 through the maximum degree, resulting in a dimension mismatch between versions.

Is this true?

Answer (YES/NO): NO